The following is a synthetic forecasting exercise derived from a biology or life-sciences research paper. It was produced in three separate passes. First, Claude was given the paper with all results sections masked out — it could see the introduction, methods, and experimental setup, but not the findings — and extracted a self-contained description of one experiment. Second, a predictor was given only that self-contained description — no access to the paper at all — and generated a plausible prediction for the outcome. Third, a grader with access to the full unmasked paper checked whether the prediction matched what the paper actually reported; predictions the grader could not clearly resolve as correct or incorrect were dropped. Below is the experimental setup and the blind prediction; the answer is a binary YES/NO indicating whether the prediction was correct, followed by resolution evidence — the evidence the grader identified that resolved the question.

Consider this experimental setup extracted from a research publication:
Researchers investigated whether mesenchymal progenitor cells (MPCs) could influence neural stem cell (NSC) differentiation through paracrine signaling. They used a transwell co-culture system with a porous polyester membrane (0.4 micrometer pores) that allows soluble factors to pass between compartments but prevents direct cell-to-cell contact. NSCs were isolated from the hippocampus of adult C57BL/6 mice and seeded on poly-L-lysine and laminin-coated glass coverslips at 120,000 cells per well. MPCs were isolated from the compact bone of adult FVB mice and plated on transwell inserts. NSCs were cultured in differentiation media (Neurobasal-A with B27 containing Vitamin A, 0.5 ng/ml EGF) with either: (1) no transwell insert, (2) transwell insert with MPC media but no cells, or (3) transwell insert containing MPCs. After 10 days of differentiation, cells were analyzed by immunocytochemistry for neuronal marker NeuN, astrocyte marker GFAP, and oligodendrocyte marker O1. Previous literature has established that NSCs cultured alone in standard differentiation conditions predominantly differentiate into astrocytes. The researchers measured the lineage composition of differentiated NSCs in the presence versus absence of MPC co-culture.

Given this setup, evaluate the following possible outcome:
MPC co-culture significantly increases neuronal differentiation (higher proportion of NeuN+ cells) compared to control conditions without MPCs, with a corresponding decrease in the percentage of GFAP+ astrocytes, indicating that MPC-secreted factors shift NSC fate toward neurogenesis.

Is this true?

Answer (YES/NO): NO